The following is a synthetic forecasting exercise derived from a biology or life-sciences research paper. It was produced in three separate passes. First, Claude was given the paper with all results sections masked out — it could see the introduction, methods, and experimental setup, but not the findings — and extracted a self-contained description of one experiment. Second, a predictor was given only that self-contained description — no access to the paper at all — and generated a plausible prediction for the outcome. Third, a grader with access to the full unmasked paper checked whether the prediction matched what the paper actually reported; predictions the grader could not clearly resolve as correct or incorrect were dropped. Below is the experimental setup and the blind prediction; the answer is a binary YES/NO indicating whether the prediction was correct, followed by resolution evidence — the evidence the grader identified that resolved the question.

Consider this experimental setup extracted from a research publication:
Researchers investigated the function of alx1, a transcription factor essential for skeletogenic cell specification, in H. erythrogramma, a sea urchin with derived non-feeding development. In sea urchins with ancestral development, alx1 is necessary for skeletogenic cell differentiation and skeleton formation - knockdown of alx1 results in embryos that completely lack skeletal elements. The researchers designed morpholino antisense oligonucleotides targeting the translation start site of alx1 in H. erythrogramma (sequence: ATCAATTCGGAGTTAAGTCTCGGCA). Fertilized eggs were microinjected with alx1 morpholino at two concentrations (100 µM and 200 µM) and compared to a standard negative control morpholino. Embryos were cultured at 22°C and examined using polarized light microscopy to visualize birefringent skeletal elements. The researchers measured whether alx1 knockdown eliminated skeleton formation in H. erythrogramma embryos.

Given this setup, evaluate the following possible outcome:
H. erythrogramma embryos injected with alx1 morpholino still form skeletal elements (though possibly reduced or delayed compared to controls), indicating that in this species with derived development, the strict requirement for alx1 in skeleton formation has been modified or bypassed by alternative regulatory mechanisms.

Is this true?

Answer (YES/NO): NO